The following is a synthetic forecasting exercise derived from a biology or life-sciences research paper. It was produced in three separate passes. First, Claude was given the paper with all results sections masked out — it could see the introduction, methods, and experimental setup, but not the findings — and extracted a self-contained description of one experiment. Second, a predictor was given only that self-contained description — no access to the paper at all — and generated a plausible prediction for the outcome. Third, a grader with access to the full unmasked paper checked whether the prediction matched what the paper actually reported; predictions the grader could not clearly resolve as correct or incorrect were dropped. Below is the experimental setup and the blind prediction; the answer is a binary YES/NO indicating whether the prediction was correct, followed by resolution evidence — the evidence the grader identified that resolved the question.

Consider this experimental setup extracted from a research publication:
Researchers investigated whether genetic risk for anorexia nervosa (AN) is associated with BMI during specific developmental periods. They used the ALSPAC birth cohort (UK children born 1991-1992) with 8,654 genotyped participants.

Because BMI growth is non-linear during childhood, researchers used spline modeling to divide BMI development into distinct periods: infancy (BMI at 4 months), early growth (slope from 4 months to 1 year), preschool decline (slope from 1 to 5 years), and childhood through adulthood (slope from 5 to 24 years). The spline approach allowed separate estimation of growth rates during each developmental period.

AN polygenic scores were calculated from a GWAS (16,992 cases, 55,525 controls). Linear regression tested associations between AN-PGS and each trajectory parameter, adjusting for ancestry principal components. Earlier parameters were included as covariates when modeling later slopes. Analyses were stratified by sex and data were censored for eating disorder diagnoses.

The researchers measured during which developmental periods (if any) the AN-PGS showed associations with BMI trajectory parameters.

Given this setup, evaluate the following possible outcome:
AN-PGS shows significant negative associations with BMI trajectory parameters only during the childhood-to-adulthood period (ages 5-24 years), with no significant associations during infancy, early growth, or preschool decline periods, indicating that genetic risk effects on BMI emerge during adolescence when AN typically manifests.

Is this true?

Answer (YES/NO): NO